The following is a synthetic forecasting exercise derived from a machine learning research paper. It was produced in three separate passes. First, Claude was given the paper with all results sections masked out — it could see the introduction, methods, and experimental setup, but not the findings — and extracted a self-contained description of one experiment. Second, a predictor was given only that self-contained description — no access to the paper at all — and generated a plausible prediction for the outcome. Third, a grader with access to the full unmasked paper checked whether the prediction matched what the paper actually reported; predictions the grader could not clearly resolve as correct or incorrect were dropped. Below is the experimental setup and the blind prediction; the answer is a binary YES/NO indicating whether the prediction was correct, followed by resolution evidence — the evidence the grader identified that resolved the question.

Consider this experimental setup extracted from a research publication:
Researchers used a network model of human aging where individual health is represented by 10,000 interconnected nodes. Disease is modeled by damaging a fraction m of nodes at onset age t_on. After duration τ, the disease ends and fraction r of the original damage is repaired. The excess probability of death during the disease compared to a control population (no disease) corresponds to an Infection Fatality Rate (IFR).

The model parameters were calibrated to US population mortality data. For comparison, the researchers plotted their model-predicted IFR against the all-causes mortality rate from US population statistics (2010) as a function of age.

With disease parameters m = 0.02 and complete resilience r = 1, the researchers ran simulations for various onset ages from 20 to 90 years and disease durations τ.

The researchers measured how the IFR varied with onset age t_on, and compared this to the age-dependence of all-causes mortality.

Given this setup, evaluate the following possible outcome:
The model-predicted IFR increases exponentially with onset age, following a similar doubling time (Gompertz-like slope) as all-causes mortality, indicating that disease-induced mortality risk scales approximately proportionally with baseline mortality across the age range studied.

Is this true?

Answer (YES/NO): YES